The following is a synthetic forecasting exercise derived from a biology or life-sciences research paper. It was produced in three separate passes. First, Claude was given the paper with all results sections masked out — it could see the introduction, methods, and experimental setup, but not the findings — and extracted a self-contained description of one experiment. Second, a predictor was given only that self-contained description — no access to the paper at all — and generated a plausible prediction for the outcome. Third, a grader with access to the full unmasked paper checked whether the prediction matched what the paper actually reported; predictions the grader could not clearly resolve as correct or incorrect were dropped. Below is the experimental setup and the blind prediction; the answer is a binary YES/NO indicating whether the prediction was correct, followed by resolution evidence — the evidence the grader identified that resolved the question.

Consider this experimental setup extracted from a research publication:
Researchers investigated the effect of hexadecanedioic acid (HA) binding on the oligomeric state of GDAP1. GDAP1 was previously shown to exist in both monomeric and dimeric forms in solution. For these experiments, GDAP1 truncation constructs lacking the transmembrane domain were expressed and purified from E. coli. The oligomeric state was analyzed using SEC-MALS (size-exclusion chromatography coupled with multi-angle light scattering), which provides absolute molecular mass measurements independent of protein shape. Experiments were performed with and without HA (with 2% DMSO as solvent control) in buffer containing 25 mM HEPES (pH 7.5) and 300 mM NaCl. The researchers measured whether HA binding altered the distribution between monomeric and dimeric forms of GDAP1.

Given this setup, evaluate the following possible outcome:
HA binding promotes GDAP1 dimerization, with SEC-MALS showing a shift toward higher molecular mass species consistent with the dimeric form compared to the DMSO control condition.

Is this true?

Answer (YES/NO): NO